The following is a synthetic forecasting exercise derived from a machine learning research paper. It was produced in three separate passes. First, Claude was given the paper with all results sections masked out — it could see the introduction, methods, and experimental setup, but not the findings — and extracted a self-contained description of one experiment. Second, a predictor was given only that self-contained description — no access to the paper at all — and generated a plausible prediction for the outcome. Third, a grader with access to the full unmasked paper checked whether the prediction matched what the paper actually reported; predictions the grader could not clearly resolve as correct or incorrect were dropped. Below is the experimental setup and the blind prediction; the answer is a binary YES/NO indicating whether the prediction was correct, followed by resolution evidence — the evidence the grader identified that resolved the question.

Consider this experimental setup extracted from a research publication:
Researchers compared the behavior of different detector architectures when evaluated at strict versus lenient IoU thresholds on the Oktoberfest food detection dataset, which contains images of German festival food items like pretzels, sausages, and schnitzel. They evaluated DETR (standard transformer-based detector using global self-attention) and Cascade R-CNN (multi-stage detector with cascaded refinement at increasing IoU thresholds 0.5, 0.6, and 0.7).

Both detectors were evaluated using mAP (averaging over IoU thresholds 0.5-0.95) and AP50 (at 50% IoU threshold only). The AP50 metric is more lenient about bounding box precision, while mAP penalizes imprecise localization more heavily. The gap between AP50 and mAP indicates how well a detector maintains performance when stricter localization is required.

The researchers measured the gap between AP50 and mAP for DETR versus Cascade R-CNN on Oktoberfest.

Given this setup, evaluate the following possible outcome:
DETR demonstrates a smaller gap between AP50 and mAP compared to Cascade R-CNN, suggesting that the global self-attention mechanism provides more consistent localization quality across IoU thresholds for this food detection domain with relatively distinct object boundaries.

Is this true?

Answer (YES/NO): YES